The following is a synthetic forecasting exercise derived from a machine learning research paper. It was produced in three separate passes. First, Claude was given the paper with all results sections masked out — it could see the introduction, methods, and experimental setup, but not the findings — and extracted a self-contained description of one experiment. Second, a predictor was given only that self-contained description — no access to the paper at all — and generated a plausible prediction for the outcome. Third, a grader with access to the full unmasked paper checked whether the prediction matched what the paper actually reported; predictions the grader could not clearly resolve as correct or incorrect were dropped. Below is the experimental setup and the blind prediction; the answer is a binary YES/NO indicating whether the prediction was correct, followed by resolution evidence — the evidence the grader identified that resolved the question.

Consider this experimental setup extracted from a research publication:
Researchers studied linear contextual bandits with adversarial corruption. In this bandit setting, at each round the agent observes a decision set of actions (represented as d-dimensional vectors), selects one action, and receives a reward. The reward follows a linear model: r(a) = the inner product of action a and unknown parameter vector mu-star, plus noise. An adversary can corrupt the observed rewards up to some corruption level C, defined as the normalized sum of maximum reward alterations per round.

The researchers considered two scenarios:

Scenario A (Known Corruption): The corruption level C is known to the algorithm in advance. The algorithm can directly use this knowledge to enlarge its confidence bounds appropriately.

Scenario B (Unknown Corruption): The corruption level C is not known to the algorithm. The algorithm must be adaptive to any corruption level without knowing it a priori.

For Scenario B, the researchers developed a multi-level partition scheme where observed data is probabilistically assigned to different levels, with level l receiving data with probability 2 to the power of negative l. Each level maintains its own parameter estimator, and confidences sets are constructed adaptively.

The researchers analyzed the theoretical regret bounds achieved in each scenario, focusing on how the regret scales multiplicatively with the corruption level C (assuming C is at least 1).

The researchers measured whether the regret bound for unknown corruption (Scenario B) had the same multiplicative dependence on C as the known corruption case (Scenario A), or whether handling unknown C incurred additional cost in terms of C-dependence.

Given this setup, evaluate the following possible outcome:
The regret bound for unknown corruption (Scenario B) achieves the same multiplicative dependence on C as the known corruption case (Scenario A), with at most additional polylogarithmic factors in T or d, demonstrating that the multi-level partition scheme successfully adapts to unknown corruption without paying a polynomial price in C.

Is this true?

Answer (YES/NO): NO